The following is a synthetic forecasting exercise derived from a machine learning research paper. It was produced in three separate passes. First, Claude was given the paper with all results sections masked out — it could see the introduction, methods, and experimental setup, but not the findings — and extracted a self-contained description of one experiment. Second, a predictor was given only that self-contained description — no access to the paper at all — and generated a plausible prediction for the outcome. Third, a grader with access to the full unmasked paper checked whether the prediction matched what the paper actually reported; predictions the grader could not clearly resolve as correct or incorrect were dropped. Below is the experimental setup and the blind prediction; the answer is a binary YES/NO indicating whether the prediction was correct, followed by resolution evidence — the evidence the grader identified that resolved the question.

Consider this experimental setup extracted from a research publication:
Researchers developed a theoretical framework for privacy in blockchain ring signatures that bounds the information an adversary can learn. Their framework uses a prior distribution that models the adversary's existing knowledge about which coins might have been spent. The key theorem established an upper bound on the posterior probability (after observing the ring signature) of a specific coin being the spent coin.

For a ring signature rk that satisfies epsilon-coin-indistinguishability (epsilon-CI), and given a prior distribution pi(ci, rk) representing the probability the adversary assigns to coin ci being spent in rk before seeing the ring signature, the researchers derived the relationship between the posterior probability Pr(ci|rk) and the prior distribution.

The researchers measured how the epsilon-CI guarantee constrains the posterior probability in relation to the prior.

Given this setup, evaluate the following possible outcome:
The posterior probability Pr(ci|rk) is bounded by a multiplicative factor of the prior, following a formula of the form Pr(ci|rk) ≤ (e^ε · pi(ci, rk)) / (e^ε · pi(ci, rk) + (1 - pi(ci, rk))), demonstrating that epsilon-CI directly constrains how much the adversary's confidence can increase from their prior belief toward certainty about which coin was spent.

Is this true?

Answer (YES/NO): NO